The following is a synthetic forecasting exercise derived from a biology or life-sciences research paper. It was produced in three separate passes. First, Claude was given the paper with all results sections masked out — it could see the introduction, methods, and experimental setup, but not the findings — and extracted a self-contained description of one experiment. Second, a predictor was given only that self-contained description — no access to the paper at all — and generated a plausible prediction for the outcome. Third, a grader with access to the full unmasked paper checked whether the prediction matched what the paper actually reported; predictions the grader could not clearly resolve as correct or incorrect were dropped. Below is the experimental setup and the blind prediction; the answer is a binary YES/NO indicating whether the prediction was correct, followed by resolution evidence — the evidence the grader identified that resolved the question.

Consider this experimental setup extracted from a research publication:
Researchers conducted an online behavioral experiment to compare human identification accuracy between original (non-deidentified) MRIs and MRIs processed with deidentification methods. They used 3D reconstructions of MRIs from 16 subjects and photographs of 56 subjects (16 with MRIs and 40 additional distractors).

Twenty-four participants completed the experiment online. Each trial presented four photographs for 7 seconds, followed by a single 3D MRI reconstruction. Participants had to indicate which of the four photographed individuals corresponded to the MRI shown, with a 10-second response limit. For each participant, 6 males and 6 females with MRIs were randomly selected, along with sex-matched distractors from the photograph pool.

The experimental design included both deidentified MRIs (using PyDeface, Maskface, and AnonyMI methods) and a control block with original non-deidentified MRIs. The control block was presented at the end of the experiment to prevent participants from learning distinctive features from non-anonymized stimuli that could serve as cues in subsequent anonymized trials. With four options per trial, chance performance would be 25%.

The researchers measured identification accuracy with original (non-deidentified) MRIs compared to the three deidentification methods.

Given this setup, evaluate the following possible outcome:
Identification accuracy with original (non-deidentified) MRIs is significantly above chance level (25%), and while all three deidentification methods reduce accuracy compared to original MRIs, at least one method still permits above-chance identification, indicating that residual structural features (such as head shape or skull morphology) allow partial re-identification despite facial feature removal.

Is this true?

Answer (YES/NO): NO